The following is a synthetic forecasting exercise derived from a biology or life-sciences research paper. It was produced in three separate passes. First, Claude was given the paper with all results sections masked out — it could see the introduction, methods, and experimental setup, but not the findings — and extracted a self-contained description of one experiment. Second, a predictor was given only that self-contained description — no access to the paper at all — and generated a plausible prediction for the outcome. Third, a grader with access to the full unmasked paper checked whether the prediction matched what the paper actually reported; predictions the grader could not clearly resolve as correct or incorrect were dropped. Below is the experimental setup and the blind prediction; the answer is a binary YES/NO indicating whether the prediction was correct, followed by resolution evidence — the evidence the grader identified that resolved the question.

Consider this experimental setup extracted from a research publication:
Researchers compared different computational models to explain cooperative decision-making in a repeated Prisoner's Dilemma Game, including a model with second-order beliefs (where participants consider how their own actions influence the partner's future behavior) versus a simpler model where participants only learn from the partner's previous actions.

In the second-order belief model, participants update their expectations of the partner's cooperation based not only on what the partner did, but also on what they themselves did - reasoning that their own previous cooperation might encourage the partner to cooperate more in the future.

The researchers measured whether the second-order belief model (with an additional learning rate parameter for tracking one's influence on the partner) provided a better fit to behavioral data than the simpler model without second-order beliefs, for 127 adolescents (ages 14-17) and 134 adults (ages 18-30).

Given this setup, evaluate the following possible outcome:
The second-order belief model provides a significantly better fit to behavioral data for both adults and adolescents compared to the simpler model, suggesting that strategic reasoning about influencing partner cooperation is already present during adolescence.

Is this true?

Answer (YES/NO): NO